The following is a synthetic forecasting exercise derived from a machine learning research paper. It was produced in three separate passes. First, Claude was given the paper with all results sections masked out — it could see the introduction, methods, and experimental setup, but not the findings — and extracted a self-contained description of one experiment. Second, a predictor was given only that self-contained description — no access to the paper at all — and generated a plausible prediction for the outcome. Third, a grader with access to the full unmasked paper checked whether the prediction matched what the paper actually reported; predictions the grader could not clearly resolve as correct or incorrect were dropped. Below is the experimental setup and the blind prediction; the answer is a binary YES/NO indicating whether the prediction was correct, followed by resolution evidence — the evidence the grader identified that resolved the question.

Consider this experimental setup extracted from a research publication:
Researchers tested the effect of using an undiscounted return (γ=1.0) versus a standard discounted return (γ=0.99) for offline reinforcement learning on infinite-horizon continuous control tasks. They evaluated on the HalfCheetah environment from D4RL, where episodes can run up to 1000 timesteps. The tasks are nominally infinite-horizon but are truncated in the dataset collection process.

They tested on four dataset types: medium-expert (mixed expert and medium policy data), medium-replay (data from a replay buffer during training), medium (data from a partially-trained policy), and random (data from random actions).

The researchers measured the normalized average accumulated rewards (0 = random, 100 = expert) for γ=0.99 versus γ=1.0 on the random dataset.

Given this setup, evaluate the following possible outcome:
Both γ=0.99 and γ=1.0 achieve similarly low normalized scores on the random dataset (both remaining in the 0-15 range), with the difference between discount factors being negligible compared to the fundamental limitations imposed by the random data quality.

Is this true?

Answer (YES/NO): NO